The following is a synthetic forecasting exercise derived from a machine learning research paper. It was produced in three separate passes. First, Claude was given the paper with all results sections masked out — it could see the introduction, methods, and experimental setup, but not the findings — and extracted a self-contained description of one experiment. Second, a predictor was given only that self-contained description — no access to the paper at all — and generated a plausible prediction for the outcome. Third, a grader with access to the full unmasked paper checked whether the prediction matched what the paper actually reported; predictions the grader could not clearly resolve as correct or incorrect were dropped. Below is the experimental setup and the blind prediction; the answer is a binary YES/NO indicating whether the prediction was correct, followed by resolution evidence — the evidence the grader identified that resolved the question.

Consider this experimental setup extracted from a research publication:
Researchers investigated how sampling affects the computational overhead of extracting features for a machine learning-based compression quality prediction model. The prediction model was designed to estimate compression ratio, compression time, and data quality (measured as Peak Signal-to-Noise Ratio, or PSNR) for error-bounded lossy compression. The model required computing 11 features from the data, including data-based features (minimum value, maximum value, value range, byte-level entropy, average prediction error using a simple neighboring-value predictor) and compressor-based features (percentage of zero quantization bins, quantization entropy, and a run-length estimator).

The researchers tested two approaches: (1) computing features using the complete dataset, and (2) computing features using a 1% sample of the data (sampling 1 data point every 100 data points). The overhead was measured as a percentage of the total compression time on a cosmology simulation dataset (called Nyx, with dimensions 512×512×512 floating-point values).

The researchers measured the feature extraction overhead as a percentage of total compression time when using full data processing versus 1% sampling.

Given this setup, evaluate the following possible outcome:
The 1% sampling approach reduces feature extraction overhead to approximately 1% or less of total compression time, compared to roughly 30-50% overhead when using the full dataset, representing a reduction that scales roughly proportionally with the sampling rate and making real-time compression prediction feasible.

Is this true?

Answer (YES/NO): NO